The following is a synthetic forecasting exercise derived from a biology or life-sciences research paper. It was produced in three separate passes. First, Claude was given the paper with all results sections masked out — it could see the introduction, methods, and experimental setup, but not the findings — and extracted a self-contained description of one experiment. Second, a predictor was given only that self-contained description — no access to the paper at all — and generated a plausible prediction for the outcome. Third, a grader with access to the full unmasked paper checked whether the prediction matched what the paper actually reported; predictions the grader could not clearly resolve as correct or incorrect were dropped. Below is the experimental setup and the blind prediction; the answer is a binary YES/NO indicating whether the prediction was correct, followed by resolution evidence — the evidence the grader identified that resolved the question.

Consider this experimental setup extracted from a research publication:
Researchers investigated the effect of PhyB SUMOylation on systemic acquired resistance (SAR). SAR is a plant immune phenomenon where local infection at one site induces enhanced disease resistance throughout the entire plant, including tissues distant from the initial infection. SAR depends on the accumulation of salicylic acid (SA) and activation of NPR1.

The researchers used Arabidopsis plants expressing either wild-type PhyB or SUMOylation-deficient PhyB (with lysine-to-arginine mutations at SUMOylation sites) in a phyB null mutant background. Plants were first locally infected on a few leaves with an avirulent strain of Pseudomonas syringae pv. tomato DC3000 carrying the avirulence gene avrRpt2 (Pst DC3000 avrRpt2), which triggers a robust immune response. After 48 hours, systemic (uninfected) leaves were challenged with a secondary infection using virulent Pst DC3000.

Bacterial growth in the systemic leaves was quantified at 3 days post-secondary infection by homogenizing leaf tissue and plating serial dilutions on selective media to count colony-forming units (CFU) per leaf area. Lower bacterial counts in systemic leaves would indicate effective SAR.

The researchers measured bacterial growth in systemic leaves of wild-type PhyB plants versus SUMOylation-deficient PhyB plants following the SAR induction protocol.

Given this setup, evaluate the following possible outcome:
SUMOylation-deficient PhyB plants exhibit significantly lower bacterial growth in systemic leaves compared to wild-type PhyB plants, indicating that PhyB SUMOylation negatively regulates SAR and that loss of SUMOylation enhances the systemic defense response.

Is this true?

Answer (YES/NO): NO